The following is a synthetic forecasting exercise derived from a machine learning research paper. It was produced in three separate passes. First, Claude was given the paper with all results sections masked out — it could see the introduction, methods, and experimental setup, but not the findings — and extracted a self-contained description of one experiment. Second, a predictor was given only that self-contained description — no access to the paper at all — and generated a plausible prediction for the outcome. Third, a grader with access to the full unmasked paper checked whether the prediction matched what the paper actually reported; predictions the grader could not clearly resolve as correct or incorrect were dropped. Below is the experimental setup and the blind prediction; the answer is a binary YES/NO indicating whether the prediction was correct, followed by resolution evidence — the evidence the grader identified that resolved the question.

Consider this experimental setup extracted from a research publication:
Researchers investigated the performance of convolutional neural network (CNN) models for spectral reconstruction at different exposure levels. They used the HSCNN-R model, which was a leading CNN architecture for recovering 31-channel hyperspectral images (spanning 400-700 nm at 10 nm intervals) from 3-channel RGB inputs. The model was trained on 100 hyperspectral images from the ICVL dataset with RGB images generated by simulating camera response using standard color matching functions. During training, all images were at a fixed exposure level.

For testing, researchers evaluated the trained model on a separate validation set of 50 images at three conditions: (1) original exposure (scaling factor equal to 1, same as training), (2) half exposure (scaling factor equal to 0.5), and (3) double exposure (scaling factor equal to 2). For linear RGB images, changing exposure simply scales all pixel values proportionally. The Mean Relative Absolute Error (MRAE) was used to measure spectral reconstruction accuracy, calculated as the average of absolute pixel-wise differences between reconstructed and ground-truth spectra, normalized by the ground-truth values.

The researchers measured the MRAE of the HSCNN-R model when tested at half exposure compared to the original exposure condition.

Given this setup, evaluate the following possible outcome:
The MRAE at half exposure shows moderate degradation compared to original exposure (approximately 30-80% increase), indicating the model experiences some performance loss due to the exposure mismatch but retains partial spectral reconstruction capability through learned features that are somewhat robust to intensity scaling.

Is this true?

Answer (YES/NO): NO